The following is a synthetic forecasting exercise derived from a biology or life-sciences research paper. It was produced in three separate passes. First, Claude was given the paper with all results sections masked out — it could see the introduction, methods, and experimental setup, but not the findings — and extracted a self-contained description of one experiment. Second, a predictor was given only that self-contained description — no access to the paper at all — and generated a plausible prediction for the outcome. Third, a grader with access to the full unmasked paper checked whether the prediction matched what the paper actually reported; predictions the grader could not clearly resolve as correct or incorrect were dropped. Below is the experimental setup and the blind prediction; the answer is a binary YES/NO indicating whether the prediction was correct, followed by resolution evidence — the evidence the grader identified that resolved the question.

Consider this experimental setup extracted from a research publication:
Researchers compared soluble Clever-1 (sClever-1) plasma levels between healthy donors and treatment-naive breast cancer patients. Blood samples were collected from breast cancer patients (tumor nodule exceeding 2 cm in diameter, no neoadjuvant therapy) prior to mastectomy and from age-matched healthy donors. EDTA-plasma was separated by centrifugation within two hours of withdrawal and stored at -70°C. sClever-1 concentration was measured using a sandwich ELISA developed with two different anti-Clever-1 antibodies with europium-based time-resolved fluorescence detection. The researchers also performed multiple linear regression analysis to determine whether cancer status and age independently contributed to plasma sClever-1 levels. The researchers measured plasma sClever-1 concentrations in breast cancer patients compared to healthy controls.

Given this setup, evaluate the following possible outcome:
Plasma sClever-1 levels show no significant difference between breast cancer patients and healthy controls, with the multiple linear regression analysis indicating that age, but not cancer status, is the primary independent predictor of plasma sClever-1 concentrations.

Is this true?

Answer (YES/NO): NO